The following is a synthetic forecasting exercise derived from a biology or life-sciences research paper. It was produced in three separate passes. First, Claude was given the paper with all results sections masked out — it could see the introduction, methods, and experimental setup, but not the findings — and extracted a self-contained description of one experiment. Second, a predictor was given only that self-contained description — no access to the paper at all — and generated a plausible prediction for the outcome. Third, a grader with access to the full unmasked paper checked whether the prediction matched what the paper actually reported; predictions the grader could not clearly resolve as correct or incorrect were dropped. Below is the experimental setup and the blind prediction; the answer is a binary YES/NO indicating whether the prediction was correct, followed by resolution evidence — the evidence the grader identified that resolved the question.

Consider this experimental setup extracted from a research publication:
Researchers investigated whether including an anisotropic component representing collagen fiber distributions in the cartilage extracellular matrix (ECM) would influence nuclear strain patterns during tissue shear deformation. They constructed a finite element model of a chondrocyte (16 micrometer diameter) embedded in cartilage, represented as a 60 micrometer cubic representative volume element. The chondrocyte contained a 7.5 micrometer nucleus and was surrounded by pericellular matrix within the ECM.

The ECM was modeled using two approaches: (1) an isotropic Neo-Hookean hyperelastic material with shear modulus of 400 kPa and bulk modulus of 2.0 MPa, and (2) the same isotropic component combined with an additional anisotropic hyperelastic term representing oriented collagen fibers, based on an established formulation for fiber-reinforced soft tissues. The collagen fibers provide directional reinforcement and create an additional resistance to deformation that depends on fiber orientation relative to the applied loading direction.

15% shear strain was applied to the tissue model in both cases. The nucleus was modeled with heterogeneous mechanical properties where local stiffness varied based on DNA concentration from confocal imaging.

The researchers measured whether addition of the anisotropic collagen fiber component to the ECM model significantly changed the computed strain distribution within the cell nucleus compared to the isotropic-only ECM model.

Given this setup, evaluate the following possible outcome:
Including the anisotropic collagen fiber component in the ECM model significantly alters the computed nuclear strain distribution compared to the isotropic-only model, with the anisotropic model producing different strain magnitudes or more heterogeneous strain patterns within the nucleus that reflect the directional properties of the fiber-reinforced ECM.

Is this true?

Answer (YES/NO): NO